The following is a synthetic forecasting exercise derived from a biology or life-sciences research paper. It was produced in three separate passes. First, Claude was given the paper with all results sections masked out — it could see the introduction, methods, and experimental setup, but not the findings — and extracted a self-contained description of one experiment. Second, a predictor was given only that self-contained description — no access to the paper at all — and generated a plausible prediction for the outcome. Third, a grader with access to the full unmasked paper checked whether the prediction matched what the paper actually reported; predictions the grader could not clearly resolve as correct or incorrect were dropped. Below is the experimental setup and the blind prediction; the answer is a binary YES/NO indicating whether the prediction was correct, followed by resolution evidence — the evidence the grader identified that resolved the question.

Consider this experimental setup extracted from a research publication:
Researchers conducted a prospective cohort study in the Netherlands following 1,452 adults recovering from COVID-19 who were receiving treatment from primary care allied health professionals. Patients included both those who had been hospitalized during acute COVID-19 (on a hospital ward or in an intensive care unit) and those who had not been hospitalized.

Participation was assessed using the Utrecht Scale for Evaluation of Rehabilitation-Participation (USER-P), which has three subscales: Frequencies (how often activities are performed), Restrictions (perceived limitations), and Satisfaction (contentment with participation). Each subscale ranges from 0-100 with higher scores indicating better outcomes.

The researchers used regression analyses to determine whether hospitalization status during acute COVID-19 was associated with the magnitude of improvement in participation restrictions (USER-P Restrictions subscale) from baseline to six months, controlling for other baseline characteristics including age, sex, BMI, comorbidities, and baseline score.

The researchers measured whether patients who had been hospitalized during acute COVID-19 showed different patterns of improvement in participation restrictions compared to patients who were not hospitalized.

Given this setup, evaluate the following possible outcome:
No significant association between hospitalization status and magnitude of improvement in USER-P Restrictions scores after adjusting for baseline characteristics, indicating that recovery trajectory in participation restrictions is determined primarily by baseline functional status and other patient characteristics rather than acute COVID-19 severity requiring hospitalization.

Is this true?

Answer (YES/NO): NO